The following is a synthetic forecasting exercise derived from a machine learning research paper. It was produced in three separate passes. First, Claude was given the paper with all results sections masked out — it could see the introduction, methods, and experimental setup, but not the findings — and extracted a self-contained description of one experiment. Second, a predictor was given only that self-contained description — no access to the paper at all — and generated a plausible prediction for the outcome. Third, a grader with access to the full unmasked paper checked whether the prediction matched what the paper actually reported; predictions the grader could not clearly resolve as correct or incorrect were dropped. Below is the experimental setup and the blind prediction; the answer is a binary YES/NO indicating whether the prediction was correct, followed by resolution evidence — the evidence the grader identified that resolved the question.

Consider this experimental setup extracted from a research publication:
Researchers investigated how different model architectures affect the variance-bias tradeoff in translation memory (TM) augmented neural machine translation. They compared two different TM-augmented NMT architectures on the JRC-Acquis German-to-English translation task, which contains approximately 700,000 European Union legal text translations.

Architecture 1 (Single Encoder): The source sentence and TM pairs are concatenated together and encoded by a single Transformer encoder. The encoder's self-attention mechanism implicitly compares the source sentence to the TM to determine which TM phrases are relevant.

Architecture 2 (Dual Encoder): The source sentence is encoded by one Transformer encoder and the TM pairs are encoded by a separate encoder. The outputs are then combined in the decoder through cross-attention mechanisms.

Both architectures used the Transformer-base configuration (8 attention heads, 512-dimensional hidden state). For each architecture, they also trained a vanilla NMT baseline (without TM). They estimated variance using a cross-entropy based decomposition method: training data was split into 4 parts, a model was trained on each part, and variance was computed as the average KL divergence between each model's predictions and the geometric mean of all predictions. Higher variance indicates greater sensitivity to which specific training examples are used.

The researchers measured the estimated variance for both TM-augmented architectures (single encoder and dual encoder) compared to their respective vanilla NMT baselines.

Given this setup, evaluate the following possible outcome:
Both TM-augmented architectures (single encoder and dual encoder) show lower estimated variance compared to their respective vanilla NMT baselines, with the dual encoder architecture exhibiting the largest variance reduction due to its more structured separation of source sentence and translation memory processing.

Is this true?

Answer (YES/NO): NO